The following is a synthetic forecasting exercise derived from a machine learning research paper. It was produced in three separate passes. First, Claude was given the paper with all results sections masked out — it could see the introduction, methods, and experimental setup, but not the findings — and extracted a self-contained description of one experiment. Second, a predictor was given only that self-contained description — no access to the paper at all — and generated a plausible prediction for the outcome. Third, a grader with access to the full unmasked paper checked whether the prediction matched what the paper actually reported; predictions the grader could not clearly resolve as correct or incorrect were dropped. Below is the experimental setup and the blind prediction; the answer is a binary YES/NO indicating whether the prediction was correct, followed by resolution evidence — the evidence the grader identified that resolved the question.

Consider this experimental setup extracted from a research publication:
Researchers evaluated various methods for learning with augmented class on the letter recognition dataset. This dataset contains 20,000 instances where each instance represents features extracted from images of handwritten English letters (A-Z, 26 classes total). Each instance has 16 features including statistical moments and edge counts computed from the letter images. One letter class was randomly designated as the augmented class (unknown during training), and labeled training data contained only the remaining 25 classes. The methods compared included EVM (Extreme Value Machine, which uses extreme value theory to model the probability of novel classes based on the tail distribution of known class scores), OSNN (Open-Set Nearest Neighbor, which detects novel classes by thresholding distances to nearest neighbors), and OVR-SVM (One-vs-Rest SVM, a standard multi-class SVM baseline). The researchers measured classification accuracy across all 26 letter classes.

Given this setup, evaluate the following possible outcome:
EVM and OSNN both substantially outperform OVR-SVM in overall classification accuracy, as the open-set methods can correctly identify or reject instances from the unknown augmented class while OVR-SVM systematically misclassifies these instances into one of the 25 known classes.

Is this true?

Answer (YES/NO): NO